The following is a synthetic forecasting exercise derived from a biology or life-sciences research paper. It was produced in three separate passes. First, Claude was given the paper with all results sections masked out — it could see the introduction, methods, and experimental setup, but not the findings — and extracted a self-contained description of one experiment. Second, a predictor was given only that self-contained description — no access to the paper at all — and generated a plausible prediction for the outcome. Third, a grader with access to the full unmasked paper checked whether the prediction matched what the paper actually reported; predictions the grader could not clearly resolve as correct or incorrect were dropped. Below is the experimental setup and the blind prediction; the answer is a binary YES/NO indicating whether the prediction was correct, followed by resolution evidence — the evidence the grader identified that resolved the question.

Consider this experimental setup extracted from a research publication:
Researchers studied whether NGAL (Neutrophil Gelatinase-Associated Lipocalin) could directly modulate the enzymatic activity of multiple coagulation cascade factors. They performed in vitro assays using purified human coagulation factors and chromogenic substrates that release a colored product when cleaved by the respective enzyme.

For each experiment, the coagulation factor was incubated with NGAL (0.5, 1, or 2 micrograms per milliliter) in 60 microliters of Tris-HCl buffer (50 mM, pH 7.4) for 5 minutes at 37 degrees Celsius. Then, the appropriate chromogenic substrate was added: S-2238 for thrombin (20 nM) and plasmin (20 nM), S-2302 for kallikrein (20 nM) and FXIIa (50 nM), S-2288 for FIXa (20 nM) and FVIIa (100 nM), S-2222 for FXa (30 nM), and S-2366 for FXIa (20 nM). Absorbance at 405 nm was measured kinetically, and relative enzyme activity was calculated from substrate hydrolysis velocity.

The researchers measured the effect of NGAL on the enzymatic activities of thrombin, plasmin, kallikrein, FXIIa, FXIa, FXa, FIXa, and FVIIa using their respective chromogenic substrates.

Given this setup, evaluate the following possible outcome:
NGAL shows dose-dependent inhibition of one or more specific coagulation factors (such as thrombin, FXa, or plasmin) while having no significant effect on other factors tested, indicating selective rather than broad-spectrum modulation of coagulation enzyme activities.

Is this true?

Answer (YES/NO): NO